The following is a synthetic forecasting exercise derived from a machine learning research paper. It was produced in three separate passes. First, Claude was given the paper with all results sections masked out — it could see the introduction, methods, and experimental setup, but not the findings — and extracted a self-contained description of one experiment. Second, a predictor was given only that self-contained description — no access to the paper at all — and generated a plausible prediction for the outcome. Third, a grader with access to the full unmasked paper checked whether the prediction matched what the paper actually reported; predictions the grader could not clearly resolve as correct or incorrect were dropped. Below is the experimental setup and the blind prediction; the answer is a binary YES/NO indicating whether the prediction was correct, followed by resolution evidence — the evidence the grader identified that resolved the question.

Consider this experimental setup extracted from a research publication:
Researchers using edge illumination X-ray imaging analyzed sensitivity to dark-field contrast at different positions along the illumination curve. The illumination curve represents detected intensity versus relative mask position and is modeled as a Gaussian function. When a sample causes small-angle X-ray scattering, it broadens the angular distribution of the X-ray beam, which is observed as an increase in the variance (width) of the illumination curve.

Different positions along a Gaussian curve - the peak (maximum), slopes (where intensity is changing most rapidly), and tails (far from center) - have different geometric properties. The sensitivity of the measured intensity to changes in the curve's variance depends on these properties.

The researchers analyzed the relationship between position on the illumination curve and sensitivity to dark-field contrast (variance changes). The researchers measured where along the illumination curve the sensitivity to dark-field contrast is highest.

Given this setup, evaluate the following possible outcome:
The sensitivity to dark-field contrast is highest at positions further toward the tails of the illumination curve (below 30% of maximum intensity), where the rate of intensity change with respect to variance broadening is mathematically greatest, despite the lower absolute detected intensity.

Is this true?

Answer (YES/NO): NO